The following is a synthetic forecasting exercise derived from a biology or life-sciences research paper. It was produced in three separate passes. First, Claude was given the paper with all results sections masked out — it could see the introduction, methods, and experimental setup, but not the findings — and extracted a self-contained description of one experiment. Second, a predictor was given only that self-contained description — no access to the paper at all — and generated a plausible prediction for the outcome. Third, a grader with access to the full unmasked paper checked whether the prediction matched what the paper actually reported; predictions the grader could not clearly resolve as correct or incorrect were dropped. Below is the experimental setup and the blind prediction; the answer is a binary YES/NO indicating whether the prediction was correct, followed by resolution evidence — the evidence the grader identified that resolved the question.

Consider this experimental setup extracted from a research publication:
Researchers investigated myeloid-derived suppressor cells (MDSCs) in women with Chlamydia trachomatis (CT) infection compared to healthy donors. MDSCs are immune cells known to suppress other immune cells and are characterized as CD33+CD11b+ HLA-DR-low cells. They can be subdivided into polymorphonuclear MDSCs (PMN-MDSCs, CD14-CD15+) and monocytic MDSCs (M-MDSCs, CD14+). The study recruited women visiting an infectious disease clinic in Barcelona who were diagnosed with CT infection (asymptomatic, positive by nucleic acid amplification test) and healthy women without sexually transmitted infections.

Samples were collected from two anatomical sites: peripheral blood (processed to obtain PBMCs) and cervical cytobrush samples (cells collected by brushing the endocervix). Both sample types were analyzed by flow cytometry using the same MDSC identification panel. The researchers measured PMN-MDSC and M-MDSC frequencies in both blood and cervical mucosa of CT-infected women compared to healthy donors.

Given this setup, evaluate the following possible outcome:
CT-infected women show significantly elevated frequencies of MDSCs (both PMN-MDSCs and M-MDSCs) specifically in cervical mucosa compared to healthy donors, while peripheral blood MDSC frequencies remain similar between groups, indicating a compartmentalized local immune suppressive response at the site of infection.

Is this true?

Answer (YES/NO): NO